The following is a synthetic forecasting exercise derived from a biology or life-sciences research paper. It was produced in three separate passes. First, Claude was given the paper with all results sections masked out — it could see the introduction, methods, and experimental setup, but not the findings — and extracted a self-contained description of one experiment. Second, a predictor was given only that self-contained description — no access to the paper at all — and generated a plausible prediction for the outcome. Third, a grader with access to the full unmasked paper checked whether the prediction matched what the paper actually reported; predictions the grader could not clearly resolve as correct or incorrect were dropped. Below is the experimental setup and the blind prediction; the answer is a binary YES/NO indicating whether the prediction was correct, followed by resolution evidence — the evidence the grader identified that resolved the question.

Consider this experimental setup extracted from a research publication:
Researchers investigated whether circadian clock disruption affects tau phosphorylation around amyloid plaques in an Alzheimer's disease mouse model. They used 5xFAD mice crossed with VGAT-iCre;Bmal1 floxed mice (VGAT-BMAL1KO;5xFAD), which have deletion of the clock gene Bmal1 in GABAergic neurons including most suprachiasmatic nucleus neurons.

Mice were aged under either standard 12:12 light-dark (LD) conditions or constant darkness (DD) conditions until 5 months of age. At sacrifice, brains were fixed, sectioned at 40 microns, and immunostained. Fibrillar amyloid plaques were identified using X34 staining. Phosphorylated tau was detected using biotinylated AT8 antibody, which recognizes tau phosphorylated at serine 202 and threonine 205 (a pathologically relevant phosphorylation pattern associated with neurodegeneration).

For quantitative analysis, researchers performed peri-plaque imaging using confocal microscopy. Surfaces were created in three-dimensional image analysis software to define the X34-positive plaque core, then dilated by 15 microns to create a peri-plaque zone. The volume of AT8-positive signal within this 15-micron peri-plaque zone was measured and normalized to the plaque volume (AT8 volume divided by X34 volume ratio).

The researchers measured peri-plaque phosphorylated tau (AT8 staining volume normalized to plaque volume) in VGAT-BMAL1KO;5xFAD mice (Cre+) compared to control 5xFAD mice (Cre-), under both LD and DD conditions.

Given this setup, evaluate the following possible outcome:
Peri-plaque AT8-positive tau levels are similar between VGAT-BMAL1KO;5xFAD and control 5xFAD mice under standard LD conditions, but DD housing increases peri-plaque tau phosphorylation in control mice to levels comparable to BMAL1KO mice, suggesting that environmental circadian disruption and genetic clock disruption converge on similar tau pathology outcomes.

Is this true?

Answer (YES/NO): NO